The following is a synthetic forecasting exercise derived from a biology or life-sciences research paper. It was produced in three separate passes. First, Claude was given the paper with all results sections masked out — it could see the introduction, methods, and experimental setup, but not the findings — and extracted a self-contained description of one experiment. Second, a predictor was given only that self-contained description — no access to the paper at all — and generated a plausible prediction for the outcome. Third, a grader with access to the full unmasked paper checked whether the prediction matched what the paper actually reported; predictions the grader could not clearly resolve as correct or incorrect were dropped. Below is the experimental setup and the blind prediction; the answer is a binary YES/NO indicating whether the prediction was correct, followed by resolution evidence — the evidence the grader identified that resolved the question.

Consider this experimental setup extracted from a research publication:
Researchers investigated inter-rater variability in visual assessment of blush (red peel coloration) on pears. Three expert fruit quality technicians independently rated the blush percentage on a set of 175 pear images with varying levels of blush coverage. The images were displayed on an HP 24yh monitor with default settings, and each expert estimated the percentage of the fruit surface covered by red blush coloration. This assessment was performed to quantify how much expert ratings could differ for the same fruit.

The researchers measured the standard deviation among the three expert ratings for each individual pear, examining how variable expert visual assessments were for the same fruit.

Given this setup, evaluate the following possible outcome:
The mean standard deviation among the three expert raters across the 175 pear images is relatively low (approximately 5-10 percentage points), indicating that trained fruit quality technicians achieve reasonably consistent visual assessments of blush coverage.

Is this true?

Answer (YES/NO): NO